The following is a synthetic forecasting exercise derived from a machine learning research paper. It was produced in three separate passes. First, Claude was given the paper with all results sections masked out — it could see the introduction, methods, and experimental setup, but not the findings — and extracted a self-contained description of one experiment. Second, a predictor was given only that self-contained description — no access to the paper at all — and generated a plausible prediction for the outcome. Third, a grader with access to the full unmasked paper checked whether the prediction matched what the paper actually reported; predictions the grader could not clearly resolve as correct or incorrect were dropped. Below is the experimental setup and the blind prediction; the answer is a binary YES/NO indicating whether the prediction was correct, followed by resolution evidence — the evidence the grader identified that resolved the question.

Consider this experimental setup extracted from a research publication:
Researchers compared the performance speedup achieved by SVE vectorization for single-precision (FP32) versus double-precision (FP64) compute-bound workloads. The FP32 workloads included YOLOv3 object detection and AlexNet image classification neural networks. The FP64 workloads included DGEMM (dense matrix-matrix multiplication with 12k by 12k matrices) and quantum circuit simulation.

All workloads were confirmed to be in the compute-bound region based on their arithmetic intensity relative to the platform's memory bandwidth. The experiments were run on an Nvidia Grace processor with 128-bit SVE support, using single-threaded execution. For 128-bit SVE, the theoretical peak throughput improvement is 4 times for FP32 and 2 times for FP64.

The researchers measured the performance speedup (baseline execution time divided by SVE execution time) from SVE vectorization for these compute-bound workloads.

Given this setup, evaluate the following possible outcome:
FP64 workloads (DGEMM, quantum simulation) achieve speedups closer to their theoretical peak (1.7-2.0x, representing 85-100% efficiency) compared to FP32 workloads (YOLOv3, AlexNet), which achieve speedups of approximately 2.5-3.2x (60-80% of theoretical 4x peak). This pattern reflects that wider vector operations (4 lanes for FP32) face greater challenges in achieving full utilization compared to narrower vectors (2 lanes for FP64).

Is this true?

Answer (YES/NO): NO